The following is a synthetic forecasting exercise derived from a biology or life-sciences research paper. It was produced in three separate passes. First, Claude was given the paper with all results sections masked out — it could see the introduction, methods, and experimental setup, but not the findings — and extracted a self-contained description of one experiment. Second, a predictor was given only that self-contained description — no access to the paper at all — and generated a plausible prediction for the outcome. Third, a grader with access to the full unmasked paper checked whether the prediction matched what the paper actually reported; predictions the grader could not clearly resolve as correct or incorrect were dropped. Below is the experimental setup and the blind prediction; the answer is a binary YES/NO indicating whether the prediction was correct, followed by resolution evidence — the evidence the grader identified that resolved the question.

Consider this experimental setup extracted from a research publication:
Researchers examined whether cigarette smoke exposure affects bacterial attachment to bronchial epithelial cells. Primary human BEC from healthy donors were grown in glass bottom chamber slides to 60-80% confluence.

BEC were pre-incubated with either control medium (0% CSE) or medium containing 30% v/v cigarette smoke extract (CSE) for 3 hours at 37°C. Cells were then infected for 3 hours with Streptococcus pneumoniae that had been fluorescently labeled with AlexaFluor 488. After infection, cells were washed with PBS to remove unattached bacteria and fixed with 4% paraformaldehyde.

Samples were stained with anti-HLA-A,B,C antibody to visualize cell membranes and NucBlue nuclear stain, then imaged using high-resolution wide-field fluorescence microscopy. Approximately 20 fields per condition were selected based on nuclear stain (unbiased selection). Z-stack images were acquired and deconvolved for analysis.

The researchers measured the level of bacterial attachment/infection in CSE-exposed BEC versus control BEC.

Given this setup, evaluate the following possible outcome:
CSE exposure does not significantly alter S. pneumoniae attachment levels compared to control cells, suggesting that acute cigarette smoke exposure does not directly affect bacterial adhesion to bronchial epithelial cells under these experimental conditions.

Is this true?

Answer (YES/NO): NO